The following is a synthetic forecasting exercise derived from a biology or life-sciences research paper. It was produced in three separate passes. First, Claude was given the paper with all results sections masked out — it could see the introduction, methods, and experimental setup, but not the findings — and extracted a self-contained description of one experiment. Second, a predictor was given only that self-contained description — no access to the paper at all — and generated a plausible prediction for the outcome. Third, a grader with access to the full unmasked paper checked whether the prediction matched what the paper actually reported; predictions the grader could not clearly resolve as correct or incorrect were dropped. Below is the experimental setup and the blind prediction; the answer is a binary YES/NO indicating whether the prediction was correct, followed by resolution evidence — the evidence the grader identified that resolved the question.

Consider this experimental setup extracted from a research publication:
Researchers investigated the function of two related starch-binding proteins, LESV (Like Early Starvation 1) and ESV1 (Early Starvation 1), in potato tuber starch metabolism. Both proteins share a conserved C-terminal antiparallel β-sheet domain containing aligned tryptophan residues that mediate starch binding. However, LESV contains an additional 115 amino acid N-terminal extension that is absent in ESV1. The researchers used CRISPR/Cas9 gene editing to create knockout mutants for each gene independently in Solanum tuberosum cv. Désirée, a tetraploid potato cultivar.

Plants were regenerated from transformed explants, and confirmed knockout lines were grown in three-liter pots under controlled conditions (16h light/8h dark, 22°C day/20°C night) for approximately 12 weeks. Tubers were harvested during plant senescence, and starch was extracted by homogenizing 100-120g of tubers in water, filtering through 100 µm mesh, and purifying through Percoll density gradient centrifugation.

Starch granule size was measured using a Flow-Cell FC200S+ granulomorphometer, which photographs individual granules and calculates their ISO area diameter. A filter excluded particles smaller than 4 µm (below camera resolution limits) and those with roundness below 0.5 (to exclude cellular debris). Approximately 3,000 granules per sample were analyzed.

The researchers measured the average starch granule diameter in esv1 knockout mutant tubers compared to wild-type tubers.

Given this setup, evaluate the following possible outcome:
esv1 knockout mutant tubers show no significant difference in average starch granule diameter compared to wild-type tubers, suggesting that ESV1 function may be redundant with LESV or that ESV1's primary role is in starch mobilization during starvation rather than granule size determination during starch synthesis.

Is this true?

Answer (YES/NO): YES